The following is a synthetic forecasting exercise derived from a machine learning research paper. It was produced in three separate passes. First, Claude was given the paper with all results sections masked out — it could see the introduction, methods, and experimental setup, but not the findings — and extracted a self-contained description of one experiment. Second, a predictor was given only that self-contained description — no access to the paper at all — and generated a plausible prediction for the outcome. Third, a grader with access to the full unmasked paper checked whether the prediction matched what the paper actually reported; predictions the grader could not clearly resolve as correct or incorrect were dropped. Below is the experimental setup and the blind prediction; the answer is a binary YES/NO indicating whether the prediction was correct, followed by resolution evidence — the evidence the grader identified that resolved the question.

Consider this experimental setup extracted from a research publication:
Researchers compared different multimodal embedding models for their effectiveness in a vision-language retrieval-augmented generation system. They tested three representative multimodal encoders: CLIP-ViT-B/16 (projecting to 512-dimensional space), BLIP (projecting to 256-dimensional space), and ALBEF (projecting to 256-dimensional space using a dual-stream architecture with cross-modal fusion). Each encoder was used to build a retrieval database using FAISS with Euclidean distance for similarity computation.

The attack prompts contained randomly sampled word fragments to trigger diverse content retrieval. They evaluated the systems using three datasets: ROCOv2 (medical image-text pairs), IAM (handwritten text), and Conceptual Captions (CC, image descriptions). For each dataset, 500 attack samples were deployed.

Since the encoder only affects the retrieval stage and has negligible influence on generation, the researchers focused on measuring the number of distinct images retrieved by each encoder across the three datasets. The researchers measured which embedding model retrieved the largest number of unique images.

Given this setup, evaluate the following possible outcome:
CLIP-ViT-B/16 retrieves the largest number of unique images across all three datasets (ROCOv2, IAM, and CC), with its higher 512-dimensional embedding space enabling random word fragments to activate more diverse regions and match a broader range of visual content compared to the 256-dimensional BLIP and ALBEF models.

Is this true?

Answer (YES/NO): NO